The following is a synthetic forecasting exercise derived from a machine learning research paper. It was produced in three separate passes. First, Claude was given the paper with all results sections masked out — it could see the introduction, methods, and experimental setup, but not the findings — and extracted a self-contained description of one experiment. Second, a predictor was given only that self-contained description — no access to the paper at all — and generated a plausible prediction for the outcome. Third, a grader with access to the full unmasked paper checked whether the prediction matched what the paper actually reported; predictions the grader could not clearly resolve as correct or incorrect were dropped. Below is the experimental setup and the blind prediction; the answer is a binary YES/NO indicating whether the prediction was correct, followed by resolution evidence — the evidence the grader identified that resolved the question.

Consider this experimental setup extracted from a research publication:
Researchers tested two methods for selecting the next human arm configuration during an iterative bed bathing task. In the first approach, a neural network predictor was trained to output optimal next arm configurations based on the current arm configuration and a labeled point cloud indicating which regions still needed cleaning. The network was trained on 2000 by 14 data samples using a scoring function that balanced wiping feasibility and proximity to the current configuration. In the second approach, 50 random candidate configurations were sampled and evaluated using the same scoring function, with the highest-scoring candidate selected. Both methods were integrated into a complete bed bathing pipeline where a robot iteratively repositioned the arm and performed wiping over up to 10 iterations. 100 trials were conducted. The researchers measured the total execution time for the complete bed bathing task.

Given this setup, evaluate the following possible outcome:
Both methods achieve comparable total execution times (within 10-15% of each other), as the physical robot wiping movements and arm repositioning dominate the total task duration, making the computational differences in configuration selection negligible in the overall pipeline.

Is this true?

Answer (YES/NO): NO